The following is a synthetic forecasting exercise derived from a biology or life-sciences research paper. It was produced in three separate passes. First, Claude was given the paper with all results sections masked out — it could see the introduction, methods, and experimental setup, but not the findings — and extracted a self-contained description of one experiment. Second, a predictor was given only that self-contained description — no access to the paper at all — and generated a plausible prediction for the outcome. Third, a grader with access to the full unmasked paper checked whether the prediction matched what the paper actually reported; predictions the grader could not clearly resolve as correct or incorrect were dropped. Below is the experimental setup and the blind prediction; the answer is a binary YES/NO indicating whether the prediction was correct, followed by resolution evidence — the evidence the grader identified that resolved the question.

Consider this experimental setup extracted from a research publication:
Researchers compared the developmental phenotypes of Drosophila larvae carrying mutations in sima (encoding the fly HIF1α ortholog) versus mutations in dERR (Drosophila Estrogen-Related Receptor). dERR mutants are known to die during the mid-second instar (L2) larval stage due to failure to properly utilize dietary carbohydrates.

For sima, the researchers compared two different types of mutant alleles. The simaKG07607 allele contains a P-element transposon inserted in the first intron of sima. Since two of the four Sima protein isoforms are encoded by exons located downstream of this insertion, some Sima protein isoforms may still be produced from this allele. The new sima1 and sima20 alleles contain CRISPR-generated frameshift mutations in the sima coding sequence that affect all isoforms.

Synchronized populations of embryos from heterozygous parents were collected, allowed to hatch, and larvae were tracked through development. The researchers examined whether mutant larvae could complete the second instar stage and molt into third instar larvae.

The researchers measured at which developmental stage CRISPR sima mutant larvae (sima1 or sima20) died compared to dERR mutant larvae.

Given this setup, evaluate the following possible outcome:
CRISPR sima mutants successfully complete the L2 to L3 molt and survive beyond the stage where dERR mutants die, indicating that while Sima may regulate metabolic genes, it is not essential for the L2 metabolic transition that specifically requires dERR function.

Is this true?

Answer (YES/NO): NO